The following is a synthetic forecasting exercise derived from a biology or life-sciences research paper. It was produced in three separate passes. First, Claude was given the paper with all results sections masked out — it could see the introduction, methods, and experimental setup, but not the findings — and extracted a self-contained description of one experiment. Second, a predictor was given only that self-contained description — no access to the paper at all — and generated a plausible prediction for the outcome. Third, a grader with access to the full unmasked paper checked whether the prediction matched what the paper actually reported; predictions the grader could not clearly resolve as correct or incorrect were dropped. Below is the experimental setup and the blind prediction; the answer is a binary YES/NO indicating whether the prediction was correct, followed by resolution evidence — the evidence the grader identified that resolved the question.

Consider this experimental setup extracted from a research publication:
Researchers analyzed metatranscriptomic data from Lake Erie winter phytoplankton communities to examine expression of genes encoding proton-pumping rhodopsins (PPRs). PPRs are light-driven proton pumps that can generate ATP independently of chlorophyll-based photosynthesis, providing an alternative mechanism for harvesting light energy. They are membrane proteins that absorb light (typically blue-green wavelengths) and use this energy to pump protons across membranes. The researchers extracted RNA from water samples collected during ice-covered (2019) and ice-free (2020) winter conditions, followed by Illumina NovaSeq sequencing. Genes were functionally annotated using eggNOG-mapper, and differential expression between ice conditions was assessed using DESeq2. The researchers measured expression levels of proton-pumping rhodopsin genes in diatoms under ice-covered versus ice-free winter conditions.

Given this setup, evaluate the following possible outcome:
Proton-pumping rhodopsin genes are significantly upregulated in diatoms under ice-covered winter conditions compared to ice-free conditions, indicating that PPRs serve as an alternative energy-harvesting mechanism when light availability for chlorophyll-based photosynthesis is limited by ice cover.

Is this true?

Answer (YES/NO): NO